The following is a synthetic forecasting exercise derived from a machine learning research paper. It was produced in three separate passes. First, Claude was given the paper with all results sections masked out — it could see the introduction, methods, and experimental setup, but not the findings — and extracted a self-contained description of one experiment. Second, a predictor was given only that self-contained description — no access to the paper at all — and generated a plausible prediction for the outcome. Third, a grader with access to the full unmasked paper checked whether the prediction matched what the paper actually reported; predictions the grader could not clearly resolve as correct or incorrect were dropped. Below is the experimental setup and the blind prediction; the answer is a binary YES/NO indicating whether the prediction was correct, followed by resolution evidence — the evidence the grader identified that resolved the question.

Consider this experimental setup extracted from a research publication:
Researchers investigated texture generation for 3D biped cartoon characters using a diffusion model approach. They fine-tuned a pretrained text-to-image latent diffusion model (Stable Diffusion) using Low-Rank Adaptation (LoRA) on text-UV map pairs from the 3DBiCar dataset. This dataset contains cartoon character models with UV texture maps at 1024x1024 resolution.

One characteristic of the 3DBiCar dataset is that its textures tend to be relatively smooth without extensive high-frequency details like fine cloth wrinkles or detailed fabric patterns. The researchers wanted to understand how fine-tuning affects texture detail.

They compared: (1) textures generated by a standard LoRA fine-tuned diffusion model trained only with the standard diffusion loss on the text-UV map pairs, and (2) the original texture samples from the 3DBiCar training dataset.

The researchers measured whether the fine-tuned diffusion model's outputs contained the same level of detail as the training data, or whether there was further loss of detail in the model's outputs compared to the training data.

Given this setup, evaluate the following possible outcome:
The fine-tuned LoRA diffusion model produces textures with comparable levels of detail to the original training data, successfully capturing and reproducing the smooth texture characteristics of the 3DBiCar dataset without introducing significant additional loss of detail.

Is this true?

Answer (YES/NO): NO